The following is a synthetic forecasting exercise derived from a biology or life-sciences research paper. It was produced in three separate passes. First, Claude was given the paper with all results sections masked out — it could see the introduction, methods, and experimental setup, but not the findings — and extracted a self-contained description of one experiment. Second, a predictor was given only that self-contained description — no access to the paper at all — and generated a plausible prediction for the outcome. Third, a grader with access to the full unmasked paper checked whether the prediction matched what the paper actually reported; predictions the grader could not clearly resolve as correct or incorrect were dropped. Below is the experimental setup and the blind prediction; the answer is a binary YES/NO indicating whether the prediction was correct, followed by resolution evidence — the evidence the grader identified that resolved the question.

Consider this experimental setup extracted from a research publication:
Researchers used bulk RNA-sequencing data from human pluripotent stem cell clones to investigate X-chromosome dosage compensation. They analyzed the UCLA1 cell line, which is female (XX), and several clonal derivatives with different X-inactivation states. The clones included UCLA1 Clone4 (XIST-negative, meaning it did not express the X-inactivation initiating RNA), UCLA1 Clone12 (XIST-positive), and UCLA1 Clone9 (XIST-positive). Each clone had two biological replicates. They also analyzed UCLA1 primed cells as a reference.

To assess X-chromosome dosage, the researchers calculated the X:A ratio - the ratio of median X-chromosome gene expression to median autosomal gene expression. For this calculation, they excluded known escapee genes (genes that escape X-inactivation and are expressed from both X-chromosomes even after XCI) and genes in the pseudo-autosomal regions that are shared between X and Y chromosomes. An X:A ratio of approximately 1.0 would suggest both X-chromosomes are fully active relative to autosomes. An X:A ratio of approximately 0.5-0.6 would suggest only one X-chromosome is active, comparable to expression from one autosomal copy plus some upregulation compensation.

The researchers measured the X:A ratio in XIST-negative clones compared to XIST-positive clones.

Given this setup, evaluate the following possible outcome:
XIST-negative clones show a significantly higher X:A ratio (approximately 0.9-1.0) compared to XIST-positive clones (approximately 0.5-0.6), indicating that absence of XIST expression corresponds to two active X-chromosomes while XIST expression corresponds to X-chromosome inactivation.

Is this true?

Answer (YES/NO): NO